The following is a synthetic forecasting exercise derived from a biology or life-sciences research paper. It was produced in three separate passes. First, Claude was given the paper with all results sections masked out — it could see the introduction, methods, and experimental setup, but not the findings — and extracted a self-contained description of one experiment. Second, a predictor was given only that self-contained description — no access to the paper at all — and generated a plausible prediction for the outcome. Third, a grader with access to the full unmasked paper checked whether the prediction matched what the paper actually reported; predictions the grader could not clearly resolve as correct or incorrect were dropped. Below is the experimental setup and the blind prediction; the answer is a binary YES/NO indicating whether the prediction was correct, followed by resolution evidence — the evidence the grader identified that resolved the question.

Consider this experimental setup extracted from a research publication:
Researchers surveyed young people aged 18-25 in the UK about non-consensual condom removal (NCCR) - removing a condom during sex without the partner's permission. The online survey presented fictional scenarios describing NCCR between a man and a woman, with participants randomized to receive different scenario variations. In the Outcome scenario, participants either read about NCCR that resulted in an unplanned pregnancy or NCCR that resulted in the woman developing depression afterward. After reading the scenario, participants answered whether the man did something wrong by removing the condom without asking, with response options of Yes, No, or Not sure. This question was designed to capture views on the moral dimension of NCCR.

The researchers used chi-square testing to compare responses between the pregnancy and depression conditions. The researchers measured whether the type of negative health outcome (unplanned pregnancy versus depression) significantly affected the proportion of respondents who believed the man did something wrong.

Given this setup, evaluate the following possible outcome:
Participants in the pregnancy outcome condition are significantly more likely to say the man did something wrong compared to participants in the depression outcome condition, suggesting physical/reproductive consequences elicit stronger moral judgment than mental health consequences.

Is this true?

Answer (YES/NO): NO